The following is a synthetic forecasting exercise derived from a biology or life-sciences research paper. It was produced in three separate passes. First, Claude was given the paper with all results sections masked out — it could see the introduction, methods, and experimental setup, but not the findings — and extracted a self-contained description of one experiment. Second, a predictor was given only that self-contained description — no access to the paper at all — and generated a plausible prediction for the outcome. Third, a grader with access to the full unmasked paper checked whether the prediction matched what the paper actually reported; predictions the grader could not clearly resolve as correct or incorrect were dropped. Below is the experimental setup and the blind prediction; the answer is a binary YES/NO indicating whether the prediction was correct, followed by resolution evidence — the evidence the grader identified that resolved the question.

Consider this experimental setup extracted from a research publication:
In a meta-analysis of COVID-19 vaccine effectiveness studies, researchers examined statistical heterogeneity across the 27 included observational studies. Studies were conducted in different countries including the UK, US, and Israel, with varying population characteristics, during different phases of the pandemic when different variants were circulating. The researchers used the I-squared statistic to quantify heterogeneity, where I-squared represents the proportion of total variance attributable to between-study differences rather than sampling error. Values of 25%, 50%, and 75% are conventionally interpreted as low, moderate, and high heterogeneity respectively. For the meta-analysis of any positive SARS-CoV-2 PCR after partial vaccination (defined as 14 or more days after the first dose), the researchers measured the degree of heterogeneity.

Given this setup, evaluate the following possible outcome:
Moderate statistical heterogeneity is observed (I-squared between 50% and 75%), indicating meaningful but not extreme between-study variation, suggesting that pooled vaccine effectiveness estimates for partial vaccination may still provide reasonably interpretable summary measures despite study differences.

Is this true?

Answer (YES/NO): NO